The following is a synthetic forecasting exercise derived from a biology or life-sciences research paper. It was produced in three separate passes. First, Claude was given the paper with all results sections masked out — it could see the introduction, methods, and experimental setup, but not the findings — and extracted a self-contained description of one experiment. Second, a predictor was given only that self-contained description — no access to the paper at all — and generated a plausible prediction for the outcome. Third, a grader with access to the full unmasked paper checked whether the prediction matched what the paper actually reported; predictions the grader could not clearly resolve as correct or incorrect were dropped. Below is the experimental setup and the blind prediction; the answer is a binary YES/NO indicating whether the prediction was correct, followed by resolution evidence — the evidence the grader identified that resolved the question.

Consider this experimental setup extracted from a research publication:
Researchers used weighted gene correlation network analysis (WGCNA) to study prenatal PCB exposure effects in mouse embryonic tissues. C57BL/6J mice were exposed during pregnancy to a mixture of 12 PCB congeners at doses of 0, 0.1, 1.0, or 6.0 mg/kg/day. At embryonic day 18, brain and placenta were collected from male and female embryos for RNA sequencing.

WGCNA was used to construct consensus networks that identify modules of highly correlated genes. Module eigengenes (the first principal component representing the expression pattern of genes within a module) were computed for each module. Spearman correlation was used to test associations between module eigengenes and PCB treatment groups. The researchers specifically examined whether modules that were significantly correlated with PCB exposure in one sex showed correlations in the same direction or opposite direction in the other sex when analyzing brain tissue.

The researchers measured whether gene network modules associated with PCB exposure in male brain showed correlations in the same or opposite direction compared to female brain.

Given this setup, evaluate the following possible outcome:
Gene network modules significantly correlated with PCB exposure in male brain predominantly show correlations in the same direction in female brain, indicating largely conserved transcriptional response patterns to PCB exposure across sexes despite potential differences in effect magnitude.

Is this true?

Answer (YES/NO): NO